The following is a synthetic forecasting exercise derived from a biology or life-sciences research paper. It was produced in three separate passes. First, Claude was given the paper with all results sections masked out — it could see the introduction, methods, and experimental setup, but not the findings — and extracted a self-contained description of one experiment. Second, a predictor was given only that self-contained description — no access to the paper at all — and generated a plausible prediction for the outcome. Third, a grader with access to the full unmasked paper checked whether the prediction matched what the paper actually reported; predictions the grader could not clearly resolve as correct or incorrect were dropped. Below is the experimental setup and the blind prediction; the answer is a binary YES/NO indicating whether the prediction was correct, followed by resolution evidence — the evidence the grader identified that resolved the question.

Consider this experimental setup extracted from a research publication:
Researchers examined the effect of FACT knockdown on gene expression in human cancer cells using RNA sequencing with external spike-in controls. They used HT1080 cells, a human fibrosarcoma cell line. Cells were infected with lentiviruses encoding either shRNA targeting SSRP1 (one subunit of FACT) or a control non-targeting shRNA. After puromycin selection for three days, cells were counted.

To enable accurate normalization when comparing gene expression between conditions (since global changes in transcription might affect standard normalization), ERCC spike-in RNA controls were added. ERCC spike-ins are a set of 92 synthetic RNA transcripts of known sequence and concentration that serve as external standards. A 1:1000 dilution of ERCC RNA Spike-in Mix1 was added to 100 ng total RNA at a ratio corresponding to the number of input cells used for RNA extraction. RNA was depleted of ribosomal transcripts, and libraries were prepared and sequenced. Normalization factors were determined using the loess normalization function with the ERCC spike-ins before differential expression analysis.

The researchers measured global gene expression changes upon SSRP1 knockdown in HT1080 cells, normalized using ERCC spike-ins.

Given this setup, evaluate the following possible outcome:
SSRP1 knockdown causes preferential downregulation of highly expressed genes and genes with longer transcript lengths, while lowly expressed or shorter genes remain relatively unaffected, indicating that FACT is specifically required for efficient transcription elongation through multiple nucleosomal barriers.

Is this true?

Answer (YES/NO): NO